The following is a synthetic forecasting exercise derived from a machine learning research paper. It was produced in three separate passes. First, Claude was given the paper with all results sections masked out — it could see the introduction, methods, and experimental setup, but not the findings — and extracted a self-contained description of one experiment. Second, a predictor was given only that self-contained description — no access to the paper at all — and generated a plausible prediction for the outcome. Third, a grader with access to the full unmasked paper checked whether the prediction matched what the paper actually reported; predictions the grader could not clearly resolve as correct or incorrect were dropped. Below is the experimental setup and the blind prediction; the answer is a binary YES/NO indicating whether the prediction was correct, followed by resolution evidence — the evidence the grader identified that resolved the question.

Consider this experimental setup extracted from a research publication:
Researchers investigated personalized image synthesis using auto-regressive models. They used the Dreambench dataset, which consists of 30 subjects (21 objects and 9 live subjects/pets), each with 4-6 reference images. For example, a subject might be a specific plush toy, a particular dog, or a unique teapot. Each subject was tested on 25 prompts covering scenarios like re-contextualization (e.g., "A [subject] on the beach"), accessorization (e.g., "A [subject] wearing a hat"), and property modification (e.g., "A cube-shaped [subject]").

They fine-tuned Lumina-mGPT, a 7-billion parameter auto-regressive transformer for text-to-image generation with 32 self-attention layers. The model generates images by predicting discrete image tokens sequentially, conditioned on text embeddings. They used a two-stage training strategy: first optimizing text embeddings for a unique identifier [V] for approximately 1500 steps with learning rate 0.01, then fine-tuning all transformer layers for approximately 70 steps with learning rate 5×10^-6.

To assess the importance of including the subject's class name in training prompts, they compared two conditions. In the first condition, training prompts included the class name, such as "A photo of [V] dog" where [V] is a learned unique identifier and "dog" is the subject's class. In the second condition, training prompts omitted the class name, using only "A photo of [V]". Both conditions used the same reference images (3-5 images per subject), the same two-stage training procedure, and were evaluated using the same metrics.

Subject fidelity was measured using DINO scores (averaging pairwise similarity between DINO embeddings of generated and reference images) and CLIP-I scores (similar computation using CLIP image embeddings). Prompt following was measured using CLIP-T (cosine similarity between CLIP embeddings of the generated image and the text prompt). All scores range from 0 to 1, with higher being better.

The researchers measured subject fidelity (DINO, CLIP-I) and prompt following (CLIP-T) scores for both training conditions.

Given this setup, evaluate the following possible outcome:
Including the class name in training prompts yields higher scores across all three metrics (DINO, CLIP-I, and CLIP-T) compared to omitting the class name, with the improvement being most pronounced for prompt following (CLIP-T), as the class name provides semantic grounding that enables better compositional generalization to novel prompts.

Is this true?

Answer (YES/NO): NO